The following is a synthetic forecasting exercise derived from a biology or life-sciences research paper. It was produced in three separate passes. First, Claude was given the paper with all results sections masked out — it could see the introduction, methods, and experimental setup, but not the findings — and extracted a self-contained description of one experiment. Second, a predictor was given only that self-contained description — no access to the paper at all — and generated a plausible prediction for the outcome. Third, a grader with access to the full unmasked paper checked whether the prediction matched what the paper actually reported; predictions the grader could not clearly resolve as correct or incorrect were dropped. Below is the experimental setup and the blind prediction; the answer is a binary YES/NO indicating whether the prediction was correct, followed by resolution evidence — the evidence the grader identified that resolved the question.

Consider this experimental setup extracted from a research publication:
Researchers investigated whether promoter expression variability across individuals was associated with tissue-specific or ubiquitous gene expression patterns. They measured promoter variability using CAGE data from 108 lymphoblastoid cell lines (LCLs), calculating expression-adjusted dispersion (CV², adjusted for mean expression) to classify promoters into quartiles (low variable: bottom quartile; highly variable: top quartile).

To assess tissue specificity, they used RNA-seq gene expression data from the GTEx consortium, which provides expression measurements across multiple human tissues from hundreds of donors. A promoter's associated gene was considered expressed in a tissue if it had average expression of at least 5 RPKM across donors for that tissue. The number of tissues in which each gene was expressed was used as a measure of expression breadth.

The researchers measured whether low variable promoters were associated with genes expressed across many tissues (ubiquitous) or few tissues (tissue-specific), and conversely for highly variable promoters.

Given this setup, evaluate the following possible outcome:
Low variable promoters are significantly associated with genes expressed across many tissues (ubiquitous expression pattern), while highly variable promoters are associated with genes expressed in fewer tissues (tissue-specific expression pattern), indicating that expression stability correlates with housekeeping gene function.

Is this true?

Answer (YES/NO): YES